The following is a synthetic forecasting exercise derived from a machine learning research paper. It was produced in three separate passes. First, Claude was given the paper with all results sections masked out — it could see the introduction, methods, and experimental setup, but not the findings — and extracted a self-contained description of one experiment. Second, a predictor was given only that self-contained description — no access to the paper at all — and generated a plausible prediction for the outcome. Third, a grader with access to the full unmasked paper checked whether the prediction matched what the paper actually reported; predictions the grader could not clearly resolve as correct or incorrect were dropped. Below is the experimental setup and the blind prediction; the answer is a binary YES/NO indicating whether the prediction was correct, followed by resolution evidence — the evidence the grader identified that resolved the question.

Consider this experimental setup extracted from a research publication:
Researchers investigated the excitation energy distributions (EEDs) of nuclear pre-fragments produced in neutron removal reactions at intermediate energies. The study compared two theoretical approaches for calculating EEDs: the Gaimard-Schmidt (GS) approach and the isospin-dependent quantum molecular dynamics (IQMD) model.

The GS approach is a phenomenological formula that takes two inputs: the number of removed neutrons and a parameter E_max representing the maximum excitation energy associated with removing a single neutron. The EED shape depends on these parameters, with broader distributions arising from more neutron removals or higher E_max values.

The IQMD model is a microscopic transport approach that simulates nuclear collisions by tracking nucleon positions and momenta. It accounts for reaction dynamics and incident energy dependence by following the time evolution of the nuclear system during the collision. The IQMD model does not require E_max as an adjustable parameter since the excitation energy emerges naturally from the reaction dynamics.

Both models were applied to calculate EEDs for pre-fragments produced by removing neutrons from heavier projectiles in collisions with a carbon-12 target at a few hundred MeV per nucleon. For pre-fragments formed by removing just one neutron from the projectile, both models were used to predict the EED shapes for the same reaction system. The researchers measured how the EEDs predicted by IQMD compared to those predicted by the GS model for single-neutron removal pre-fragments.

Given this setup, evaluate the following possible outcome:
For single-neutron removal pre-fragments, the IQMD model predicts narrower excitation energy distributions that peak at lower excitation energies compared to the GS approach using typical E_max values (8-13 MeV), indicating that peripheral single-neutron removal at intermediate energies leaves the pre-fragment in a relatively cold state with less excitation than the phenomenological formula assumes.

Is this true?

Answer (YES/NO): NO